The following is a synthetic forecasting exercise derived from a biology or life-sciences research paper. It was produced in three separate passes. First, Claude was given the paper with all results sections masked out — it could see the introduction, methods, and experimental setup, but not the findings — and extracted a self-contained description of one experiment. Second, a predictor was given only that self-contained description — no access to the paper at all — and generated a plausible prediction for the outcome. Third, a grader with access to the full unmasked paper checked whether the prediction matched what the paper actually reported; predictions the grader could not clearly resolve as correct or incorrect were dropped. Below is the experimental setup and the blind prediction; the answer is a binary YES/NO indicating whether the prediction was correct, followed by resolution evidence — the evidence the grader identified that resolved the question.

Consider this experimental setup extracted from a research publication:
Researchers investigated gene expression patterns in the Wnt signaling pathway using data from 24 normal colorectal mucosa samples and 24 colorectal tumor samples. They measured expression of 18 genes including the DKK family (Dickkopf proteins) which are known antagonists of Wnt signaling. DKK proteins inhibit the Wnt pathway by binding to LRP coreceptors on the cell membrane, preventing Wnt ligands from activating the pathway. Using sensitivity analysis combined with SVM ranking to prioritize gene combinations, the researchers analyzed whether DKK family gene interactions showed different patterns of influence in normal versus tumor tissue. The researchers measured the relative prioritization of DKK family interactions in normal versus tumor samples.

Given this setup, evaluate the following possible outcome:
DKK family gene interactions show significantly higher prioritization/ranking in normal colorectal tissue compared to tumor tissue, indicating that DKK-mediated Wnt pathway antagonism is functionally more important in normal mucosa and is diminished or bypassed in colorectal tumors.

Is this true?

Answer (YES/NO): YES